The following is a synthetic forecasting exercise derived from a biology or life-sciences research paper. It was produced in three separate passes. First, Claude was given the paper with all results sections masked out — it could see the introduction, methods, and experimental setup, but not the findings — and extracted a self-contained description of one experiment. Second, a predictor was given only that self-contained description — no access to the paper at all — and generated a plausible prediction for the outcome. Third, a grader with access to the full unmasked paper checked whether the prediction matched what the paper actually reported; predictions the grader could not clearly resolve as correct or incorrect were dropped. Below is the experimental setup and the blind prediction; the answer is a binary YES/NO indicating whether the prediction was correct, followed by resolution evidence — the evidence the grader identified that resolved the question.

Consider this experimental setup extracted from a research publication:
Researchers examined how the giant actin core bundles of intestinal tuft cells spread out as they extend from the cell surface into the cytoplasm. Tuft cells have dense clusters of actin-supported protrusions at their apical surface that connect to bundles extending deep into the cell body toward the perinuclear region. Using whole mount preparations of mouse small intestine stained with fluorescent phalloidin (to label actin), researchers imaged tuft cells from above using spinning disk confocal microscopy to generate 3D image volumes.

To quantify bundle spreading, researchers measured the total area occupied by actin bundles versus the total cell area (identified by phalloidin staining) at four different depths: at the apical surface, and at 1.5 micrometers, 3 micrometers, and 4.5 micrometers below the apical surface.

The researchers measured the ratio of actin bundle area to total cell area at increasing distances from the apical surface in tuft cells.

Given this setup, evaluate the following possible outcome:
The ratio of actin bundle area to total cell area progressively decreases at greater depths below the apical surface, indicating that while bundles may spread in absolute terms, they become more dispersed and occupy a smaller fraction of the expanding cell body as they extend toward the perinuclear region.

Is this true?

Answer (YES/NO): YES